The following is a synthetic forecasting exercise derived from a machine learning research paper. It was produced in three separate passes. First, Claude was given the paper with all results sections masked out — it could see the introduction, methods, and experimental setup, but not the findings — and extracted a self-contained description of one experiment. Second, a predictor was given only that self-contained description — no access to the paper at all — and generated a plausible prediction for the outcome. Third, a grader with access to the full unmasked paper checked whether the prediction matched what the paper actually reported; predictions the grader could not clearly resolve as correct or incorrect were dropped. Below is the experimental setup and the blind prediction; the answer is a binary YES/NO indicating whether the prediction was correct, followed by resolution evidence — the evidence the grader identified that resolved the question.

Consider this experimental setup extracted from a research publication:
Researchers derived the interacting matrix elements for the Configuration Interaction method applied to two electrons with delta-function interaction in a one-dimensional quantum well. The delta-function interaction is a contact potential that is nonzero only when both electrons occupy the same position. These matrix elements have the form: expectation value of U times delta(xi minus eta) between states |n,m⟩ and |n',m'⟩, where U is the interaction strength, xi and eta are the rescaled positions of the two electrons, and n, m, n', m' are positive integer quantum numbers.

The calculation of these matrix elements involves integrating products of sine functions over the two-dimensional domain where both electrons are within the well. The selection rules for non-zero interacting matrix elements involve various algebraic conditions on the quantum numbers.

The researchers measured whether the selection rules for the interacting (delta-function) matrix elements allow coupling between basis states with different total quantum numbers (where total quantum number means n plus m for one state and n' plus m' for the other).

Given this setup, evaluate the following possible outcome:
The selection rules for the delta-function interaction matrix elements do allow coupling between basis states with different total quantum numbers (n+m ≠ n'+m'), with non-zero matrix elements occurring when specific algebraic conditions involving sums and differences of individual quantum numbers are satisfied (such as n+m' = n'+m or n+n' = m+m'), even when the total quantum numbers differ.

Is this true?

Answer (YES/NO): YES